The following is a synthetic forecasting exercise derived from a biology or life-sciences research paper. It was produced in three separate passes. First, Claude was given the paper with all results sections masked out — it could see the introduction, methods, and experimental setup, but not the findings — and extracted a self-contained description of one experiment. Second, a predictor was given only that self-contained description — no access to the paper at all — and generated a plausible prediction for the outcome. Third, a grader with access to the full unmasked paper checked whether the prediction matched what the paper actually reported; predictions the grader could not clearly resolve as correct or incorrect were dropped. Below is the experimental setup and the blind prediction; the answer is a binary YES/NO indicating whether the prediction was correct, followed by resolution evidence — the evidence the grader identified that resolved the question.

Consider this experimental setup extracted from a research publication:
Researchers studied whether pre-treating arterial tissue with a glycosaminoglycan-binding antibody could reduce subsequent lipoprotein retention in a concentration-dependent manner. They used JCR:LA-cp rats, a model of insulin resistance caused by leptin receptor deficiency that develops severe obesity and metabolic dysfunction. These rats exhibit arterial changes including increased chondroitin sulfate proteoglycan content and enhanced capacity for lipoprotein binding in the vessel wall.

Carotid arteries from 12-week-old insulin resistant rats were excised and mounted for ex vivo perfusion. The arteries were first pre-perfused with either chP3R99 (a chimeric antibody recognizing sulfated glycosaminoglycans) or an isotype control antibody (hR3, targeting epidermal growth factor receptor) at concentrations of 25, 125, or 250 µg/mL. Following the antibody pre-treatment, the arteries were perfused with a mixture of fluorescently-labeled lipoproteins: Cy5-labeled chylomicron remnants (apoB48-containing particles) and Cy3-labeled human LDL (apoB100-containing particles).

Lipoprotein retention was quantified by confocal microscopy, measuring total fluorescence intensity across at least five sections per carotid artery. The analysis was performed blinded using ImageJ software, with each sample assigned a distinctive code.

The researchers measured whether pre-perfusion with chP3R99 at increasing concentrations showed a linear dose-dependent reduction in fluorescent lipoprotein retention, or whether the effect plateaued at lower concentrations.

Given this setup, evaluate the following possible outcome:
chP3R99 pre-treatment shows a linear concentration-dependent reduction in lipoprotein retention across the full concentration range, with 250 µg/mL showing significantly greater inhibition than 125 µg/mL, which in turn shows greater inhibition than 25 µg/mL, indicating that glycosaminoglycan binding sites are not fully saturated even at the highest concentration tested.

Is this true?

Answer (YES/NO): YES